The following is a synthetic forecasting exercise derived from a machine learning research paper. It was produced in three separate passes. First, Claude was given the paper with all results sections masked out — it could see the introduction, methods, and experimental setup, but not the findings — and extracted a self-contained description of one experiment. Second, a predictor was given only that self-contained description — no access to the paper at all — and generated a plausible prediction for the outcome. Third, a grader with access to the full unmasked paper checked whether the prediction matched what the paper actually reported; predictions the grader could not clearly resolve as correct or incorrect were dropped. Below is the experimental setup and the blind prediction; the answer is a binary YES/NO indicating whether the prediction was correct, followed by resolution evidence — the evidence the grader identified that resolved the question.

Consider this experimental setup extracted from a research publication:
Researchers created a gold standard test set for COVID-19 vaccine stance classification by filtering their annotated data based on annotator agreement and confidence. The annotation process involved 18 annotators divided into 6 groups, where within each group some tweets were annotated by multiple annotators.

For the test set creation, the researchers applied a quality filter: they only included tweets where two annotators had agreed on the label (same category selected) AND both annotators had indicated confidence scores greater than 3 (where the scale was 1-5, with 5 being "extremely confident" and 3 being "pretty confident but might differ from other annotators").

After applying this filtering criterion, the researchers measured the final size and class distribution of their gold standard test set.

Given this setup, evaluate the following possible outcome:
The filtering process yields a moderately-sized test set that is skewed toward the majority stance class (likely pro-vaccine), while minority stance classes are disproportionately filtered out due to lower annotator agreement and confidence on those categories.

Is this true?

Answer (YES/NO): NO